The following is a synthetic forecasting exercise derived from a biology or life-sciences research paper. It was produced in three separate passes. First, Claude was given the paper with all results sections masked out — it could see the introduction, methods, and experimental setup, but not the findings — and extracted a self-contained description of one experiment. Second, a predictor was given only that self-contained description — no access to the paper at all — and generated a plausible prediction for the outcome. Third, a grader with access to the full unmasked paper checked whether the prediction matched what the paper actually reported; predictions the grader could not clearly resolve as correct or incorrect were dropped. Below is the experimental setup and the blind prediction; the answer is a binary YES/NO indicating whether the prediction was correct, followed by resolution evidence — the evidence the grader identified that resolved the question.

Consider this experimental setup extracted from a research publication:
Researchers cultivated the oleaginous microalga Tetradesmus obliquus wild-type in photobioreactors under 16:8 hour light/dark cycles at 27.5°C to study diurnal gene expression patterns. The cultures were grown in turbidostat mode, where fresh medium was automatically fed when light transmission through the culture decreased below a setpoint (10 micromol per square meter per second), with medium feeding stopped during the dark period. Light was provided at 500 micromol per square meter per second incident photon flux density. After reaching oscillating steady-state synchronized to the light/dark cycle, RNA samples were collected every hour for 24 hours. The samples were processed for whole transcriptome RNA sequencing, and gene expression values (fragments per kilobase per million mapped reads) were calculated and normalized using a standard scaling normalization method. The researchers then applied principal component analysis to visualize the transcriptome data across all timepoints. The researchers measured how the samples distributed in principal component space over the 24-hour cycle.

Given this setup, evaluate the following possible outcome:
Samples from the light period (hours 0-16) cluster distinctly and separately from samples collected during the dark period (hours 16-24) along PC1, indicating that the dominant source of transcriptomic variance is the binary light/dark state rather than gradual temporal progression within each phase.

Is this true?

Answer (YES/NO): NO